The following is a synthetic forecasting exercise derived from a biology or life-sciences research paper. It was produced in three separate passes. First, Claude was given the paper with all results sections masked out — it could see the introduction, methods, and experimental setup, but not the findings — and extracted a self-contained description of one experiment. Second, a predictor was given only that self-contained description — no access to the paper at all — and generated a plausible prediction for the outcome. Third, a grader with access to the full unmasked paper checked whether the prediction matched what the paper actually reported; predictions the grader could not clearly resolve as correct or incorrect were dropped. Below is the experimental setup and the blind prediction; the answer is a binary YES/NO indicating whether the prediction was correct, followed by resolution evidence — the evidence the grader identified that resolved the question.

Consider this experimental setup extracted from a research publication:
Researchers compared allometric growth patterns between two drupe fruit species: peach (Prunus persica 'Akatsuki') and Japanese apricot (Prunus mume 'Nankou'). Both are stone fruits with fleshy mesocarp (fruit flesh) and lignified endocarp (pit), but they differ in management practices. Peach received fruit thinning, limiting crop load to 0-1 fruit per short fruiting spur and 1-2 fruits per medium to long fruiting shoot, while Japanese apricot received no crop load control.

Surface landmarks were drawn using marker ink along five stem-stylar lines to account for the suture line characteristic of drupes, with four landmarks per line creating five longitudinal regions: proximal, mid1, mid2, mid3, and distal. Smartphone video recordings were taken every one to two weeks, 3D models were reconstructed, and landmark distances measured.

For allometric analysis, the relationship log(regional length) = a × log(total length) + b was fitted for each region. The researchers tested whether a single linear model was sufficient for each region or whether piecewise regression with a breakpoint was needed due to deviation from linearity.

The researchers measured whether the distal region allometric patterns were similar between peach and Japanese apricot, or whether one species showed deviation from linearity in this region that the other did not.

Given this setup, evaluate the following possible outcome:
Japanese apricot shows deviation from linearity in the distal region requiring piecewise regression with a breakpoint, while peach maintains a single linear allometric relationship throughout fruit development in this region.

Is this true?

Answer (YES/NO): NO